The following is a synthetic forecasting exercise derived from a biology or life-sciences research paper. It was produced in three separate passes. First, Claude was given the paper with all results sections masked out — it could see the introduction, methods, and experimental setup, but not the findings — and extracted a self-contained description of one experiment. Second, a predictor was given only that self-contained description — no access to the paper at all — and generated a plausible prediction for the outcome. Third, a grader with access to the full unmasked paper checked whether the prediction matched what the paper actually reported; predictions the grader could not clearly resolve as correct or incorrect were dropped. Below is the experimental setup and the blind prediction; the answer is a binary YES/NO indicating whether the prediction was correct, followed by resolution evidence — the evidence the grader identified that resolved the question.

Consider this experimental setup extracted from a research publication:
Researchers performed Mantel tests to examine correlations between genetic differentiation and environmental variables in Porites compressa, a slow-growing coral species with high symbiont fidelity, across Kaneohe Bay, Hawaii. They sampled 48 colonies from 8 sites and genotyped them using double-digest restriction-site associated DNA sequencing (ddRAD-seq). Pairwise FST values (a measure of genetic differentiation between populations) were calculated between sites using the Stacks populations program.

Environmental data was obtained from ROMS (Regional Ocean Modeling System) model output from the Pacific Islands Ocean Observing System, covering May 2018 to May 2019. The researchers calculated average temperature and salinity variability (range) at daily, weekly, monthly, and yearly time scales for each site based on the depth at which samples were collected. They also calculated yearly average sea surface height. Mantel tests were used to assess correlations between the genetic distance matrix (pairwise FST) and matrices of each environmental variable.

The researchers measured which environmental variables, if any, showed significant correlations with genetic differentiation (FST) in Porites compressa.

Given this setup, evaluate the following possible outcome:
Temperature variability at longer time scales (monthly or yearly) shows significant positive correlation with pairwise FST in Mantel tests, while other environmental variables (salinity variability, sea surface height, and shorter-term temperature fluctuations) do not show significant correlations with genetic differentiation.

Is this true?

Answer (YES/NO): NO